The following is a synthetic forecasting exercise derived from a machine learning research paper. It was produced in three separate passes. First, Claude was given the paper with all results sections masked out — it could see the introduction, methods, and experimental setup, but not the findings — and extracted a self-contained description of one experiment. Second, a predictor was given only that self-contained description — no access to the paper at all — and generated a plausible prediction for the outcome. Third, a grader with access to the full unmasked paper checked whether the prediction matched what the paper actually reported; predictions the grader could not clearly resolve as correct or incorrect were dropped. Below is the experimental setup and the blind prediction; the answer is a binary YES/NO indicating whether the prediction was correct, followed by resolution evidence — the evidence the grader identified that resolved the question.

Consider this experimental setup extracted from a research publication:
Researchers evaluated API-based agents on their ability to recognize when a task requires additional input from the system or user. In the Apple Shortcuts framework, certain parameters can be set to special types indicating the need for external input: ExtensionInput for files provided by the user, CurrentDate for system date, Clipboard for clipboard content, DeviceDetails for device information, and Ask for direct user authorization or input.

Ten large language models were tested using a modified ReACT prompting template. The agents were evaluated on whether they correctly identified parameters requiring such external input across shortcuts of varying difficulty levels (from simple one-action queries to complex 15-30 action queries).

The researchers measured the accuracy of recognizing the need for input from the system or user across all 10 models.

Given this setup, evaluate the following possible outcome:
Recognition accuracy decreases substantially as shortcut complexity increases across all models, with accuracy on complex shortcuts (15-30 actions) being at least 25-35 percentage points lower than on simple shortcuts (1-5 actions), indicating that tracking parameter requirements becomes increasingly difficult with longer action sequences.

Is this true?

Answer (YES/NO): NO